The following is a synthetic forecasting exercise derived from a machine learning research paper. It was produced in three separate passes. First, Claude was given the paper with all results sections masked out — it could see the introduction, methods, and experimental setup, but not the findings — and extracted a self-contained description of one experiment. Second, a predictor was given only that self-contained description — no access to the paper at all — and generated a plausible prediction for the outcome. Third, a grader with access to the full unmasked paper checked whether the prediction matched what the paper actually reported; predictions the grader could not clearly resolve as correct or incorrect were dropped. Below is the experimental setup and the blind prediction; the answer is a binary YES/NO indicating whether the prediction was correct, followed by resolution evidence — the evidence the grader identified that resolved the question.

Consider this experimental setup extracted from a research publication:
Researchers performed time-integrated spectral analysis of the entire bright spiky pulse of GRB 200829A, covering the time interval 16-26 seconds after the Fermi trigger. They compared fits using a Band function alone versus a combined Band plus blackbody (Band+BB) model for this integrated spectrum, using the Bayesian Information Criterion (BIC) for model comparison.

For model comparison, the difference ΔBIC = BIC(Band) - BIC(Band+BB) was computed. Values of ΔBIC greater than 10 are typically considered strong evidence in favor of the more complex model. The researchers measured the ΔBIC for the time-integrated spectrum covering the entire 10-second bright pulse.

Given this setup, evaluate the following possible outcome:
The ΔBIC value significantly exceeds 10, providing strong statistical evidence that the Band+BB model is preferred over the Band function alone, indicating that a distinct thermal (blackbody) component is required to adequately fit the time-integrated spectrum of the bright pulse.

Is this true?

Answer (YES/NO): YES